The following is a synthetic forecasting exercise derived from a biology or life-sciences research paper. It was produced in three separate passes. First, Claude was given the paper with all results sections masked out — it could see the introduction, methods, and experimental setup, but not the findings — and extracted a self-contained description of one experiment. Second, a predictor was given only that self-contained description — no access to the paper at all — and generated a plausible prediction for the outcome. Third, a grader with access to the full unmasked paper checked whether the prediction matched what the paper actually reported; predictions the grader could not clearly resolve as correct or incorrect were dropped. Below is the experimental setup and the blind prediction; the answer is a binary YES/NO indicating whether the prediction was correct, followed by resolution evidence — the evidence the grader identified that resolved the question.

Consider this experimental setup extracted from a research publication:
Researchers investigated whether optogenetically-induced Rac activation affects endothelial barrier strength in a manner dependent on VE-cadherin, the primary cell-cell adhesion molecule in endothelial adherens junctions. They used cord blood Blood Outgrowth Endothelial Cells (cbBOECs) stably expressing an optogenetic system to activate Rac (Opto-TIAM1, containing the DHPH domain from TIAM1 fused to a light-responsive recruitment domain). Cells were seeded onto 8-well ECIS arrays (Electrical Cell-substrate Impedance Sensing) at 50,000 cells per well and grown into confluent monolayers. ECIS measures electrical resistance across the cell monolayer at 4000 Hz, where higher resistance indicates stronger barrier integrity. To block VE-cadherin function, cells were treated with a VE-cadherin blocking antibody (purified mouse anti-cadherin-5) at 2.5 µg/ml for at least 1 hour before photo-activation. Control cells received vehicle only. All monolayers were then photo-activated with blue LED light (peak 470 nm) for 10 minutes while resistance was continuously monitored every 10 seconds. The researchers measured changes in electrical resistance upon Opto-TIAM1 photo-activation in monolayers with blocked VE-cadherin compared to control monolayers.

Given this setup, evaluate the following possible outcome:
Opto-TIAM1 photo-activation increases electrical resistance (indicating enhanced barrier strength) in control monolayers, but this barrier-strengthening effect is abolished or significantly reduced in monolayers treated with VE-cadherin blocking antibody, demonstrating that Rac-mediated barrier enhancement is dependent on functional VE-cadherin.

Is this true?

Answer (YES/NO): NO